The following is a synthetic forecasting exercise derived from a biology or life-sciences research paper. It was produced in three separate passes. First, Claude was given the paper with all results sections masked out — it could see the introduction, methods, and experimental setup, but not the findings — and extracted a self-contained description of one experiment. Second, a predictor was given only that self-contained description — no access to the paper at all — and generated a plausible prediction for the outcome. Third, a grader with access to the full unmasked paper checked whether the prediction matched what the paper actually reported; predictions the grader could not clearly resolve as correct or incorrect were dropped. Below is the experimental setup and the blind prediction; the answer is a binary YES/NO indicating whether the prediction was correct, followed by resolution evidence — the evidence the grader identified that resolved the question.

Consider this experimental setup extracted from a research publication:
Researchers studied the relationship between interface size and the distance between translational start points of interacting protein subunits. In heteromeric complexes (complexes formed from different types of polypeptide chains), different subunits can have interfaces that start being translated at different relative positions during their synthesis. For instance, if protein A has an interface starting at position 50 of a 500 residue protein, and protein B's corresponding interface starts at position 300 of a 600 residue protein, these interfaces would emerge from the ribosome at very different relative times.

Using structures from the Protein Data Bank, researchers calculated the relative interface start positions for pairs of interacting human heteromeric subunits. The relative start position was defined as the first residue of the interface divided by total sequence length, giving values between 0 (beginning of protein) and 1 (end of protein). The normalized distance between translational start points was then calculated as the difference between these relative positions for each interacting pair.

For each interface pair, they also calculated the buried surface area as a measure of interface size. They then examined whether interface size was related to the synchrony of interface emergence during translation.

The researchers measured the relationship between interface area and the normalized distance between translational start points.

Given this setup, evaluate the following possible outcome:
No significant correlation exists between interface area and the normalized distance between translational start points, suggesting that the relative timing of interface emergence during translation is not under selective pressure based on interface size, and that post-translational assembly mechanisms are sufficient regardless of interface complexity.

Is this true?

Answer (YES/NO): NO